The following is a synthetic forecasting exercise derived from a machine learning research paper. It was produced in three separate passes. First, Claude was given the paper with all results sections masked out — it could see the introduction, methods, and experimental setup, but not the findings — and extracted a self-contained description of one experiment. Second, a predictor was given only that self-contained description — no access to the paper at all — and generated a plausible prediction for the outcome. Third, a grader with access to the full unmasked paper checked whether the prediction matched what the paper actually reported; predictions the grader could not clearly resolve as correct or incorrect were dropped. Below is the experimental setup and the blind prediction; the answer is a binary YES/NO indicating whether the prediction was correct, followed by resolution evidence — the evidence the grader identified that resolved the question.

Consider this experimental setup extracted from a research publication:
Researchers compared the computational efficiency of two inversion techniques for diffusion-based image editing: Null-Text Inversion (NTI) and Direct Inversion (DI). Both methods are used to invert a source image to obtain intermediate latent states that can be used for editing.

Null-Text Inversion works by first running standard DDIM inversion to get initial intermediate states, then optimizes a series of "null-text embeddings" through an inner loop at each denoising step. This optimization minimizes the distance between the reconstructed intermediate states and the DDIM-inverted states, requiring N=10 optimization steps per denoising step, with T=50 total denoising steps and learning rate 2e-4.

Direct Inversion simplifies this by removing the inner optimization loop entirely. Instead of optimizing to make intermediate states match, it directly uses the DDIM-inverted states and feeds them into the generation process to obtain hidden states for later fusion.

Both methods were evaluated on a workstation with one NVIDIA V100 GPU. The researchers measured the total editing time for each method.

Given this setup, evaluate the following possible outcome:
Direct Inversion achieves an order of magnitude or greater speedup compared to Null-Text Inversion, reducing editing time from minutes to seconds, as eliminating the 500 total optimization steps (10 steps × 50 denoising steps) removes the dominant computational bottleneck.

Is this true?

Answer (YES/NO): NO